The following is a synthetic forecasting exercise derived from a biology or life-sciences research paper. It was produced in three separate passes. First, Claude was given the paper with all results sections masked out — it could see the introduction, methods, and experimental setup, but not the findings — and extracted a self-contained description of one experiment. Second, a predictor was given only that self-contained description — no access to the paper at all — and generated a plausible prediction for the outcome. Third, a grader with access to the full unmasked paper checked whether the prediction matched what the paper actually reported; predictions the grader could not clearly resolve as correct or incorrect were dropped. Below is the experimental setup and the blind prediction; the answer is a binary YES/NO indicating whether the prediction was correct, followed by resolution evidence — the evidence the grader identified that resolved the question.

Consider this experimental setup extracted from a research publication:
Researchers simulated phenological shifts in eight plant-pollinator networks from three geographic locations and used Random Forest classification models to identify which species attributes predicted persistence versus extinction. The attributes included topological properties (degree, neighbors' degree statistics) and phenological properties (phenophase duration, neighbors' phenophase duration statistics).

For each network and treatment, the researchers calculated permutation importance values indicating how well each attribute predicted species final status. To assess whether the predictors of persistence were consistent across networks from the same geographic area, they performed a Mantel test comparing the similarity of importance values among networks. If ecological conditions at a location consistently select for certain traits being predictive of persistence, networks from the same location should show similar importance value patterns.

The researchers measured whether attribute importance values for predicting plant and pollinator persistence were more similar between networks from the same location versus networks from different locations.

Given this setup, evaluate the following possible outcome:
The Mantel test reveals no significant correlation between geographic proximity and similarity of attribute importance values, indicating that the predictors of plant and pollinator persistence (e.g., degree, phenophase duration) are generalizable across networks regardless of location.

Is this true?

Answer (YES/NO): NO